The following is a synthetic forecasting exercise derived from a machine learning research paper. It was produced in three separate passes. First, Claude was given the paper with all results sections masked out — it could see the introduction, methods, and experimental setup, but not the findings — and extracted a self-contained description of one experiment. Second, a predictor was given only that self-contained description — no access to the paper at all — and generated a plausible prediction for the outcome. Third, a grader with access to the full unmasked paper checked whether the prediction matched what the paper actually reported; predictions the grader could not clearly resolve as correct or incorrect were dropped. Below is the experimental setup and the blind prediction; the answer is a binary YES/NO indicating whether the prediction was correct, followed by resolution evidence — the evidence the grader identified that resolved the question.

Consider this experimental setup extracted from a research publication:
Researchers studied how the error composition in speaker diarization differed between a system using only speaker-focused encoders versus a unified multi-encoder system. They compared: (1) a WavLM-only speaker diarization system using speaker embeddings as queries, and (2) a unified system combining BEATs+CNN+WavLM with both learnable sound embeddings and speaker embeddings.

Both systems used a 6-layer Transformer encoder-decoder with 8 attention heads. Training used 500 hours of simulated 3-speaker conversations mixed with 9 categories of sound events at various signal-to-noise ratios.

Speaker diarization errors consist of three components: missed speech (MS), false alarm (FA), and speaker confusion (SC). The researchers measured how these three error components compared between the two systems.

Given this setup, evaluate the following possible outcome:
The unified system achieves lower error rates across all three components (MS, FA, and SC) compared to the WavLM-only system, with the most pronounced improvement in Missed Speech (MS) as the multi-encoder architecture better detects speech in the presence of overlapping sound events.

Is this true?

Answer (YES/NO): NO